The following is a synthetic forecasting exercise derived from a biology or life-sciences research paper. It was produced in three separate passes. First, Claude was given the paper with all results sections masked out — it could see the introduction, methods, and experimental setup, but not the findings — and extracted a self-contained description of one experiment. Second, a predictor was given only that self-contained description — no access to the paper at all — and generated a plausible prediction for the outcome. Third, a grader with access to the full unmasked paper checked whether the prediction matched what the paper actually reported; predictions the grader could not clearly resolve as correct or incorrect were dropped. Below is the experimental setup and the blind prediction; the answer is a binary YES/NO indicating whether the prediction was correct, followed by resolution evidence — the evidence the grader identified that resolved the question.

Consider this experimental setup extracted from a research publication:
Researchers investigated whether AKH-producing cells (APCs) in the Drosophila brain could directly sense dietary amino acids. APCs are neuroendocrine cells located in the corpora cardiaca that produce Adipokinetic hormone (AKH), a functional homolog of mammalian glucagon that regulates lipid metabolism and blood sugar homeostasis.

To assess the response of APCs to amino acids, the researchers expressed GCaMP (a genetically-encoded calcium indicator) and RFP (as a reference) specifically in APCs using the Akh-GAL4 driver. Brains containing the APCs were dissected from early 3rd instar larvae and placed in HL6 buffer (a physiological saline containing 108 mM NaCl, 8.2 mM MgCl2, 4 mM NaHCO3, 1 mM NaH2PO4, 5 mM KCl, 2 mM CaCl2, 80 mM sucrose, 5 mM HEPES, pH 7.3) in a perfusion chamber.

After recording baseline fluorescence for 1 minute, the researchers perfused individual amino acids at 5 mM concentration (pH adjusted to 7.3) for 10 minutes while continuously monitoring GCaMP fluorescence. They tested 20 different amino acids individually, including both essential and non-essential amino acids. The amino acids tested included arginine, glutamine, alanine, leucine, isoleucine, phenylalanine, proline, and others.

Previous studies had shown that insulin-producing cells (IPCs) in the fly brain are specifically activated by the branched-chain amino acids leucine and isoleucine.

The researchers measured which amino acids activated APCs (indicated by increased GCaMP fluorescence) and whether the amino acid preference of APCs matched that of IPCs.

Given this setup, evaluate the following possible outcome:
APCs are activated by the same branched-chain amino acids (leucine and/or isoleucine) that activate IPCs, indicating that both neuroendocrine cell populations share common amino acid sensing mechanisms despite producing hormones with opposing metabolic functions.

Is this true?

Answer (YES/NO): NO